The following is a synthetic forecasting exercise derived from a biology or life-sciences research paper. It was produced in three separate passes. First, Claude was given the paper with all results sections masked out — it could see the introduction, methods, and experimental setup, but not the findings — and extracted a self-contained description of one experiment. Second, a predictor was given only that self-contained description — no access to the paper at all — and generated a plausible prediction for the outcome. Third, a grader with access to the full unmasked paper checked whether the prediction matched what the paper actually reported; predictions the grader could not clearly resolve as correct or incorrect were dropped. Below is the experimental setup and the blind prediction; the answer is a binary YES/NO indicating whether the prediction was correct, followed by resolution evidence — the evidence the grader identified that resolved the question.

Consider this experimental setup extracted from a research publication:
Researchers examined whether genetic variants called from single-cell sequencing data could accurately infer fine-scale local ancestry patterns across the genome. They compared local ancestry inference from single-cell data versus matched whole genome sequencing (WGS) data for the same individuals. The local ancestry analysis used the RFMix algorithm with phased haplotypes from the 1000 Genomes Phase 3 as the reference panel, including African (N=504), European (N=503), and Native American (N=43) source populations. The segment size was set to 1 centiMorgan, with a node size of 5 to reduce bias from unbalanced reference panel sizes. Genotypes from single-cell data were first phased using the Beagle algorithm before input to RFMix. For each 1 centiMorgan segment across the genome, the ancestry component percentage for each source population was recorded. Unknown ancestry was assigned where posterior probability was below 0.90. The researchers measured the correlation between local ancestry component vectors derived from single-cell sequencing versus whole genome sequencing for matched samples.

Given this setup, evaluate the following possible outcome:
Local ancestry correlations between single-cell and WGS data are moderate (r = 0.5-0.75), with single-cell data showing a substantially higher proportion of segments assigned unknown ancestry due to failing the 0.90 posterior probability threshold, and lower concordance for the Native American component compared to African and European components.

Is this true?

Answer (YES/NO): NO